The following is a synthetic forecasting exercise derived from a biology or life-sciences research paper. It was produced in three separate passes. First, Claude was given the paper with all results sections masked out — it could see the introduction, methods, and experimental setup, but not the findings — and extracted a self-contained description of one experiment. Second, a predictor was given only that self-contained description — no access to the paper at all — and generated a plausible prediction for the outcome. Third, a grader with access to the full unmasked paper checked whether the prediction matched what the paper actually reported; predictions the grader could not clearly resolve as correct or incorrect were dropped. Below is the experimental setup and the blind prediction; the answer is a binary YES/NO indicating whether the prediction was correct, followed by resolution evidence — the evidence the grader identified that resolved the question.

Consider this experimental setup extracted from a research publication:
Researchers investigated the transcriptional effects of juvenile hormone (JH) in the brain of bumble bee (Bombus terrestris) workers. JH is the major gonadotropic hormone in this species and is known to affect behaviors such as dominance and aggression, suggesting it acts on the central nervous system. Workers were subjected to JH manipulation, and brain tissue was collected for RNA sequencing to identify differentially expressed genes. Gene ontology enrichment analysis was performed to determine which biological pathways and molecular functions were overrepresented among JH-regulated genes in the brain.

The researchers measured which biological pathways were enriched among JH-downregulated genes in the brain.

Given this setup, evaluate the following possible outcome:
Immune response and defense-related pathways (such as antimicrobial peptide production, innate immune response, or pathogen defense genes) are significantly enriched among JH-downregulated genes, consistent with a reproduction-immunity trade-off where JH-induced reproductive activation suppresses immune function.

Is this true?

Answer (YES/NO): NO